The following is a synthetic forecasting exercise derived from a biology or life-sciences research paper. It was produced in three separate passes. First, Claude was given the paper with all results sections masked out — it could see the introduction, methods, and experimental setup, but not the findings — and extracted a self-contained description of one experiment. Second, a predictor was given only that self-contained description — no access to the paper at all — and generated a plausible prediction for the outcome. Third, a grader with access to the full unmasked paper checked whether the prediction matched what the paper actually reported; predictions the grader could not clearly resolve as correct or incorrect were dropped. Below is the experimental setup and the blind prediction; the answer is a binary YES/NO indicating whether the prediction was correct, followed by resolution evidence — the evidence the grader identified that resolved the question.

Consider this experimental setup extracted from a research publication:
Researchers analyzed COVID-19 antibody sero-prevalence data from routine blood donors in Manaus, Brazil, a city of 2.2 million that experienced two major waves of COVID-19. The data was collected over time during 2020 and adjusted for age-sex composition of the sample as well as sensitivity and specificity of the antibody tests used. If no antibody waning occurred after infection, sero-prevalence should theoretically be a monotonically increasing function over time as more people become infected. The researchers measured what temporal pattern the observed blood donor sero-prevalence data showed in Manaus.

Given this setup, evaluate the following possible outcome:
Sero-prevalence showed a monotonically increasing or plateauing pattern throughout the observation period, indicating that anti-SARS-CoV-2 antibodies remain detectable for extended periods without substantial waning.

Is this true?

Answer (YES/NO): NO